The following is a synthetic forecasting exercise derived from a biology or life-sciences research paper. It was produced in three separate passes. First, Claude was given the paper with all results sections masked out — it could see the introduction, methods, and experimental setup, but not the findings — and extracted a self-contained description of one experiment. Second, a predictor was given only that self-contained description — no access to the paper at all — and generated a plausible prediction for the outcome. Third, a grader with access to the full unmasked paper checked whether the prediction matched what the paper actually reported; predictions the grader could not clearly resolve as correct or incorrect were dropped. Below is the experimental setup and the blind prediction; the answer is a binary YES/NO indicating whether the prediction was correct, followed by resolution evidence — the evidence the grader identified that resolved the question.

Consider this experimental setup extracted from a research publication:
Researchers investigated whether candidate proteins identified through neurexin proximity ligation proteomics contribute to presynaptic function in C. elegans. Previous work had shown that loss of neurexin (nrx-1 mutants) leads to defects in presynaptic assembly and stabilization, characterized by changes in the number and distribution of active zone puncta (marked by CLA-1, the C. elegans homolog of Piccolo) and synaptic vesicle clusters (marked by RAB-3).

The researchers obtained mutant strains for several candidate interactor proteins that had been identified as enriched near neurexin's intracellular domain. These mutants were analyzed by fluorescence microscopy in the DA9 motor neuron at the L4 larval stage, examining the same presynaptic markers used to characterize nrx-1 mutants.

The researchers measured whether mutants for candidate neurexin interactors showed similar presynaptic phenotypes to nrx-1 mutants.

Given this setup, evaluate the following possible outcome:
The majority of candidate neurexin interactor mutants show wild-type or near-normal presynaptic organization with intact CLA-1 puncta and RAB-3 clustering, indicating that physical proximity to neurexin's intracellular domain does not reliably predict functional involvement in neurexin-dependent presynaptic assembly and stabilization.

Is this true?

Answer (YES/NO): NO